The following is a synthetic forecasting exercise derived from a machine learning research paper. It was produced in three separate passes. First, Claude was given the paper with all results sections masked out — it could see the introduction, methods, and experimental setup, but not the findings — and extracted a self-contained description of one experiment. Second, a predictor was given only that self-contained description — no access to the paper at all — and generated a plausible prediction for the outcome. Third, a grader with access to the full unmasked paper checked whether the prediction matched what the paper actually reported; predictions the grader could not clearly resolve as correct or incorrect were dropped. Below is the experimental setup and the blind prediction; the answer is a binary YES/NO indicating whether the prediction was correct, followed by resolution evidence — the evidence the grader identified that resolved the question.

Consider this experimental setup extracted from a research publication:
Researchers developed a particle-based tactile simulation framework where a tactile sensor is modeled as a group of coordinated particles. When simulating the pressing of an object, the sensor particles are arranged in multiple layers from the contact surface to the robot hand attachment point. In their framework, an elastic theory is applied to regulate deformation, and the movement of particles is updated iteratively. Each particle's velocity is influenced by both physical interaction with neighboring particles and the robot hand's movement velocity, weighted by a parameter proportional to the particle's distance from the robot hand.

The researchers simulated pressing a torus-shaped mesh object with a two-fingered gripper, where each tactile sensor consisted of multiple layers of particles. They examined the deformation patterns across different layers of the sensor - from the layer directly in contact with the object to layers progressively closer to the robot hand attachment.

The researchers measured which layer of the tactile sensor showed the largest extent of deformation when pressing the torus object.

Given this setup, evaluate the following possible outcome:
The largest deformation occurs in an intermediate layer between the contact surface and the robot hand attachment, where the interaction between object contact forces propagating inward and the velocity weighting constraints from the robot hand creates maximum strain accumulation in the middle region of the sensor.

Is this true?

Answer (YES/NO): NO